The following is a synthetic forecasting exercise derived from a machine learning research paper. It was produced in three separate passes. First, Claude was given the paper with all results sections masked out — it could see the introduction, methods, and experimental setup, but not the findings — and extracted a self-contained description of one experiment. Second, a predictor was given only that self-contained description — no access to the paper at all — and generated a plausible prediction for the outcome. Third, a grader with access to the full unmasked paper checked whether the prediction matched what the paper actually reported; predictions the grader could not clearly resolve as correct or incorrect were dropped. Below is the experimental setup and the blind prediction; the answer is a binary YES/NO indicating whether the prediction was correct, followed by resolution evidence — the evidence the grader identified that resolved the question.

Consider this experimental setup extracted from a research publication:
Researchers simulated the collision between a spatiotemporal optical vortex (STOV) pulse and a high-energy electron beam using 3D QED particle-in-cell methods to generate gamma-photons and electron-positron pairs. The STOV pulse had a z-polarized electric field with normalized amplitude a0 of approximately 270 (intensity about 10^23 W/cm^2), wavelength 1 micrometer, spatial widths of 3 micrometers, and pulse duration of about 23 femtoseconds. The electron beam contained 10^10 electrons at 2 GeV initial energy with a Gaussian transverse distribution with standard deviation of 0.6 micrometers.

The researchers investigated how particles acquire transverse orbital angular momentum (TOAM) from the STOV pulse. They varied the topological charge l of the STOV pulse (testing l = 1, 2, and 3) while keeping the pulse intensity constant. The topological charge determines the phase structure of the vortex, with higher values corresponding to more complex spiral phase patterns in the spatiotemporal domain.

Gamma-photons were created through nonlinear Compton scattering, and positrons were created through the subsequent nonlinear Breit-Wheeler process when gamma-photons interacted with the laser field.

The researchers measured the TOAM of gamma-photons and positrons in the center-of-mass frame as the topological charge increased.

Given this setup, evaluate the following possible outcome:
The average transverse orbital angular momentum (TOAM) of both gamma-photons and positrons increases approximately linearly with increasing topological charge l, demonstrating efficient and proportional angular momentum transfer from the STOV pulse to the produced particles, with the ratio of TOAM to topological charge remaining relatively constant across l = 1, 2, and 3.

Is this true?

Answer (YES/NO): NO